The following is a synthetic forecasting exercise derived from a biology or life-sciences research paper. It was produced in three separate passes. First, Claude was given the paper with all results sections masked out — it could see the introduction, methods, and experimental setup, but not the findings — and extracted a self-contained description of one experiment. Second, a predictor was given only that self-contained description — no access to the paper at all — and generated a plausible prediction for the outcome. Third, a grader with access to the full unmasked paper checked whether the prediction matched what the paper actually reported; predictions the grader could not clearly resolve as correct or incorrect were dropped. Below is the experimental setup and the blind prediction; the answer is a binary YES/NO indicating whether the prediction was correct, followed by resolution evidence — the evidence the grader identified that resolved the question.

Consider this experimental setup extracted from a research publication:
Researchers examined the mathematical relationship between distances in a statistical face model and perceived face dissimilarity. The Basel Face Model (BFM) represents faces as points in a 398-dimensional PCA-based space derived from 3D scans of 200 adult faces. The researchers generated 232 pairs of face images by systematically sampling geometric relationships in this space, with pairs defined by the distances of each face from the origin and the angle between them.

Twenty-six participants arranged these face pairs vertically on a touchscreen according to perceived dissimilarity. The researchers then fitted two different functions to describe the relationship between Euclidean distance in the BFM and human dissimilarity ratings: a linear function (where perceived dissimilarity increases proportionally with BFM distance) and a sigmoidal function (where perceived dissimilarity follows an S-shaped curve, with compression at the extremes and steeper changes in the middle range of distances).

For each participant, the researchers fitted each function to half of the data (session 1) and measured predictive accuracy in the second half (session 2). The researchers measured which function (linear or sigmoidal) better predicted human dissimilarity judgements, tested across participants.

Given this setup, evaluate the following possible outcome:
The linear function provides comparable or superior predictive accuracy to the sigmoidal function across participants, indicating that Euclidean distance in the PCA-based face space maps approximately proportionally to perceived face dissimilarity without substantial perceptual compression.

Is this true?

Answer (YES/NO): NO